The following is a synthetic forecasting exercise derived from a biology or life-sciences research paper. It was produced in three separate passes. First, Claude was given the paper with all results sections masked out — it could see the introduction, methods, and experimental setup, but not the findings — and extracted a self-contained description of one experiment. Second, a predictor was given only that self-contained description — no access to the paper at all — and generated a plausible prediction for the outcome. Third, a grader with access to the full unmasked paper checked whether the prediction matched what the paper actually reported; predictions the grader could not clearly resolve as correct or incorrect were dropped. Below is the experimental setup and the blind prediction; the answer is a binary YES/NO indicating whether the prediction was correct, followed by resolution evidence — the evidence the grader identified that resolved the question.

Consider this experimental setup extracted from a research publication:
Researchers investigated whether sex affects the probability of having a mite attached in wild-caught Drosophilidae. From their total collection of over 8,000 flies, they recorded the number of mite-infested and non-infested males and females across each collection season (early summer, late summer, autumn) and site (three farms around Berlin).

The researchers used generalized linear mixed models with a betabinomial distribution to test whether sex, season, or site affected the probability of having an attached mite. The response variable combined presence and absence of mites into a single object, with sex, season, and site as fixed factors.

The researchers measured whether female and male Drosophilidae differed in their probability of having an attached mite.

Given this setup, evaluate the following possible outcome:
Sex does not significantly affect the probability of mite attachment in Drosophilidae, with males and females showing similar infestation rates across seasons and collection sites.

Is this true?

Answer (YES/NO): YES